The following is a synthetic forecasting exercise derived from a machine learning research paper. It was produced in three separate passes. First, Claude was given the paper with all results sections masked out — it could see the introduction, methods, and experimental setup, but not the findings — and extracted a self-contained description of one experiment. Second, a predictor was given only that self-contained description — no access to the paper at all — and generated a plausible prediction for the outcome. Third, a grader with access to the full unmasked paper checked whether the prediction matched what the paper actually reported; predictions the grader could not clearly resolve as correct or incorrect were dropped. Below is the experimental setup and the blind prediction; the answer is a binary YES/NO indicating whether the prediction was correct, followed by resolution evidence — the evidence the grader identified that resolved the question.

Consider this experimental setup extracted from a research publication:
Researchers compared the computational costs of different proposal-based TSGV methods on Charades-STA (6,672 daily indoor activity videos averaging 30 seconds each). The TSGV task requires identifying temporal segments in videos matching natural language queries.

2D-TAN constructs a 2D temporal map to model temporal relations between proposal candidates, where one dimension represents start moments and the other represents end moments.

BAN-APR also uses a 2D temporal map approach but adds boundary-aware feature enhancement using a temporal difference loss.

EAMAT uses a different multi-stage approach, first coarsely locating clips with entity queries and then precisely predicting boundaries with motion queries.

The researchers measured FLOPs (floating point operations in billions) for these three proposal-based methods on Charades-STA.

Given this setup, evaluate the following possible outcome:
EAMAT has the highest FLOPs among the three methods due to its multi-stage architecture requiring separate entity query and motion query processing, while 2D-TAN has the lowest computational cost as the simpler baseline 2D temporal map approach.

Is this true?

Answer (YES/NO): NO